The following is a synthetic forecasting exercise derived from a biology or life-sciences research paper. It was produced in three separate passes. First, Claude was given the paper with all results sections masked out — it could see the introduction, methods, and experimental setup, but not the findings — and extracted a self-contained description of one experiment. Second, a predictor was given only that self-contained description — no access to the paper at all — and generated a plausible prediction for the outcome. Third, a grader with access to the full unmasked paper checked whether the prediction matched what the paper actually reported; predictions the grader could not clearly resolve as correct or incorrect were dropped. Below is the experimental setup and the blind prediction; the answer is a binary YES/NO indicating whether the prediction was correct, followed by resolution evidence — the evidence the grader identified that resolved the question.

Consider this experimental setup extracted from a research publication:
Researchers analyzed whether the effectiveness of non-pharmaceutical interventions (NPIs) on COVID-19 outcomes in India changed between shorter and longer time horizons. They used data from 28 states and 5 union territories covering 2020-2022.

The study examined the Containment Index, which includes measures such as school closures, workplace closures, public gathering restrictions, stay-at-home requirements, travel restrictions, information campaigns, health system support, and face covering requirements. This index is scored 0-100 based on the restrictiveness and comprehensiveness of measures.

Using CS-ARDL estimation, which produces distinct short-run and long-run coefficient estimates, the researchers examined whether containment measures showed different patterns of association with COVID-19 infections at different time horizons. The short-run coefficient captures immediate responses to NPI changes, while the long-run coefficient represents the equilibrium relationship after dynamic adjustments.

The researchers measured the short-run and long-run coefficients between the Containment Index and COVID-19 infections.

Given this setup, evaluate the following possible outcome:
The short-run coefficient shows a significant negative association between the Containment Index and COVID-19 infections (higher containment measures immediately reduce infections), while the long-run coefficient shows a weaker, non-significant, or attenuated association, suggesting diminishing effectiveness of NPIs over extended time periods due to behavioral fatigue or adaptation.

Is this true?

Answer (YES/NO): NO